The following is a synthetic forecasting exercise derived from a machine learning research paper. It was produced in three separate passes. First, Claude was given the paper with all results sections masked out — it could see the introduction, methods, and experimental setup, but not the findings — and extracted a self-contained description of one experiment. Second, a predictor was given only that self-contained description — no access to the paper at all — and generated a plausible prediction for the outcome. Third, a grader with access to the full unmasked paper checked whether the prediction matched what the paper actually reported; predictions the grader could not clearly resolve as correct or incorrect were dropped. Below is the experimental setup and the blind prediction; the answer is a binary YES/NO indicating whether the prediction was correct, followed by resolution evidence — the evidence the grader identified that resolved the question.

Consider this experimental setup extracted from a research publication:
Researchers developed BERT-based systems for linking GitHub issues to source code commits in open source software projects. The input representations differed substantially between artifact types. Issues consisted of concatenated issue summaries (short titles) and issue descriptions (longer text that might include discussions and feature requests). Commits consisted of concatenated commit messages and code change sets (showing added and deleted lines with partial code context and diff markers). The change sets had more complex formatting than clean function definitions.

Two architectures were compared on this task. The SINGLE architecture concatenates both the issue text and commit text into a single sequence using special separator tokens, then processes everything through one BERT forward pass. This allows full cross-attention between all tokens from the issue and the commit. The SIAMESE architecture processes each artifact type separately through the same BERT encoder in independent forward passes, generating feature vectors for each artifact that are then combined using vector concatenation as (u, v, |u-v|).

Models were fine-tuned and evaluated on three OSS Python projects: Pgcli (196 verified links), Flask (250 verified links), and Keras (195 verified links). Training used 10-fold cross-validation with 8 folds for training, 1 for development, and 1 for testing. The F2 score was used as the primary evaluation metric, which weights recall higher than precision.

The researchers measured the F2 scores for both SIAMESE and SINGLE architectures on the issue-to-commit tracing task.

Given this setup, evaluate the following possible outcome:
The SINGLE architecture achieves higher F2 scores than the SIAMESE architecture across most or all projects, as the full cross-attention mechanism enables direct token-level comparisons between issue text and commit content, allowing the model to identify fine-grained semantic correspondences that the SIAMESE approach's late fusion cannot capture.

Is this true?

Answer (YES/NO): YES